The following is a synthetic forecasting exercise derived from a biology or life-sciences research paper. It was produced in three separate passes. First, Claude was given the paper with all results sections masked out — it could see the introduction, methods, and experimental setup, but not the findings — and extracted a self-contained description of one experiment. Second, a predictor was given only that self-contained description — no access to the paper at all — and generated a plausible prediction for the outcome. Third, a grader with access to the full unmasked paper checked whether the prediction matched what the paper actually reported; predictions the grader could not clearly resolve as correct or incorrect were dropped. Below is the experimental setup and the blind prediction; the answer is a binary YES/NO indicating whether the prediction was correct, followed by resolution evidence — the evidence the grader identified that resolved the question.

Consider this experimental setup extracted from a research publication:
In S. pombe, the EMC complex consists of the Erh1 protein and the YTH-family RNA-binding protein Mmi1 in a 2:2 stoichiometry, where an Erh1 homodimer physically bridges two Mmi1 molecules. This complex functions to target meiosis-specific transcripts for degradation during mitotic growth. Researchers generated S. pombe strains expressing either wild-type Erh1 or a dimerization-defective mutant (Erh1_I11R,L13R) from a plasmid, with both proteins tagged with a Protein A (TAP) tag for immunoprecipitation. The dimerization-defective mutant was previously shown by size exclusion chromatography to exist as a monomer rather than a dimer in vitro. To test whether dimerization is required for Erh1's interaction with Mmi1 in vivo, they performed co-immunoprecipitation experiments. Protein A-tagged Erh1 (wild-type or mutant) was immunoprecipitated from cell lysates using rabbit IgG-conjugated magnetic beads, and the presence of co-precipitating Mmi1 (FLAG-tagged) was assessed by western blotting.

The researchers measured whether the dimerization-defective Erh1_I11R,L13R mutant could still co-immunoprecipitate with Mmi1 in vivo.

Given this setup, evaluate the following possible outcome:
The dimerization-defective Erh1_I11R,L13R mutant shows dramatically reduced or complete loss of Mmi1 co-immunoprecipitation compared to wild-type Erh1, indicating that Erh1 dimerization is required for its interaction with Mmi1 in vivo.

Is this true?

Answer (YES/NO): NO